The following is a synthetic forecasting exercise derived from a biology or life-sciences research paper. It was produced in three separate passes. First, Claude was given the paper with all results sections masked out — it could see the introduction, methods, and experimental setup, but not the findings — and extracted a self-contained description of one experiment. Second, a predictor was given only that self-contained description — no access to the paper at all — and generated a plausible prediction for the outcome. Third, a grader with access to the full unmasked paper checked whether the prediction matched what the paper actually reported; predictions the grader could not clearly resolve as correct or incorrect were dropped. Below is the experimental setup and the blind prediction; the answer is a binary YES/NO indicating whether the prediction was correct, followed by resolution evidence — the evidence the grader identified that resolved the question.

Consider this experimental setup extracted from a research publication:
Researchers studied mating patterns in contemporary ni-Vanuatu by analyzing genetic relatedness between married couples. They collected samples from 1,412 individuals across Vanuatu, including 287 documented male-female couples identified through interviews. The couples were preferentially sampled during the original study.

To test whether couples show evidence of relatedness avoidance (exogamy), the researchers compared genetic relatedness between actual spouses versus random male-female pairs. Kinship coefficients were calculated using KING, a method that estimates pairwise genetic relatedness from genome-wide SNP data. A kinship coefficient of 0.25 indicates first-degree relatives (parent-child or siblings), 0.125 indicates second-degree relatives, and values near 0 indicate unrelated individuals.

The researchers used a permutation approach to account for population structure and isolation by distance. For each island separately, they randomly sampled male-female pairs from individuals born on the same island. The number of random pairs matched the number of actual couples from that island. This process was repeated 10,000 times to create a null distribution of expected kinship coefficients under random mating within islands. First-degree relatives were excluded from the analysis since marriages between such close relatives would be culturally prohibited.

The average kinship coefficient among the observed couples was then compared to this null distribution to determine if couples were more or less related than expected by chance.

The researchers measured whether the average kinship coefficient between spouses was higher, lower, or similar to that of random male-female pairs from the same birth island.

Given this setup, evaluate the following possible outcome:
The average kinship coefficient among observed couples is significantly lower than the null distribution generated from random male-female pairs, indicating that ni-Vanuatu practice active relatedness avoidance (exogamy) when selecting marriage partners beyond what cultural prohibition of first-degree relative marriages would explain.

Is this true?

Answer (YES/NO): NO